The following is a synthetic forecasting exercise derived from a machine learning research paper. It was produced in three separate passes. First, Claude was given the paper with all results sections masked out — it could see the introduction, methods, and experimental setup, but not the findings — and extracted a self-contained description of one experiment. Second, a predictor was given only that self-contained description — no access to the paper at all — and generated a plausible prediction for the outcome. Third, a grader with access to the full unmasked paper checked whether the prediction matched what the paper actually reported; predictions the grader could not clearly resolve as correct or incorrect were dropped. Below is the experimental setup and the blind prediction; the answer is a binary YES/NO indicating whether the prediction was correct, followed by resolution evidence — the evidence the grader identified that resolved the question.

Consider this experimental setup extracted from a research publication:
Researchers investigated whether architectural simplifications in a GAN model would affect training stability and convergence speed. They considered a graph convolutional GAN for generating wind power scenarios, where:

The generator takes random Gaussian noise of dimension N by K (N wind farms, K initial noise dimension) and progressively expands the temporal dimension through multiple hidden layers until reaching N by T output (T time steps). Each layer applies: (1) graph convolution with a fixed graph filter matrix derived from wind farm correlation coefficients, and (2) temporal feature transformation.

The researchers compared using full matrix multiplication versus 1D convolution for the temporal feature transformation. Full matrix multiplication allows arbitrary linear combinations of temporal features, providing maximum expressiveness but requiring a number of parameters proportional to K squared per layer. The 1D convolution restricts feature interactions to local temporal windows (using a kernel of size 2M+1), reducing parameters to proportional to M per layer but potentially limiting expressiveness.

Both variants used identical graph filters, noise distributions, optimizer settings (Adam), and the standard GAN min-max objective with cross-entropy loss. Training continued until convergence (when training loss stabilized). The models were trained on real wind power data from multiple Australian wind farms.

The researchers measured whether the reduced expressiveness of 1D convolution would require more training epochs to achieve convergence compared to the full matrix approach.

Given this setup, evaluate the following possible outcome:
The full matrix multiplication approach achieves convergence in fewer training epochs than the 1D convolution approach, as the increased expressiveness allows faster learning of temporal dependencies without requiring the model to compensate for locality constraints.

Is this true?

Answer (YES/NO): NO